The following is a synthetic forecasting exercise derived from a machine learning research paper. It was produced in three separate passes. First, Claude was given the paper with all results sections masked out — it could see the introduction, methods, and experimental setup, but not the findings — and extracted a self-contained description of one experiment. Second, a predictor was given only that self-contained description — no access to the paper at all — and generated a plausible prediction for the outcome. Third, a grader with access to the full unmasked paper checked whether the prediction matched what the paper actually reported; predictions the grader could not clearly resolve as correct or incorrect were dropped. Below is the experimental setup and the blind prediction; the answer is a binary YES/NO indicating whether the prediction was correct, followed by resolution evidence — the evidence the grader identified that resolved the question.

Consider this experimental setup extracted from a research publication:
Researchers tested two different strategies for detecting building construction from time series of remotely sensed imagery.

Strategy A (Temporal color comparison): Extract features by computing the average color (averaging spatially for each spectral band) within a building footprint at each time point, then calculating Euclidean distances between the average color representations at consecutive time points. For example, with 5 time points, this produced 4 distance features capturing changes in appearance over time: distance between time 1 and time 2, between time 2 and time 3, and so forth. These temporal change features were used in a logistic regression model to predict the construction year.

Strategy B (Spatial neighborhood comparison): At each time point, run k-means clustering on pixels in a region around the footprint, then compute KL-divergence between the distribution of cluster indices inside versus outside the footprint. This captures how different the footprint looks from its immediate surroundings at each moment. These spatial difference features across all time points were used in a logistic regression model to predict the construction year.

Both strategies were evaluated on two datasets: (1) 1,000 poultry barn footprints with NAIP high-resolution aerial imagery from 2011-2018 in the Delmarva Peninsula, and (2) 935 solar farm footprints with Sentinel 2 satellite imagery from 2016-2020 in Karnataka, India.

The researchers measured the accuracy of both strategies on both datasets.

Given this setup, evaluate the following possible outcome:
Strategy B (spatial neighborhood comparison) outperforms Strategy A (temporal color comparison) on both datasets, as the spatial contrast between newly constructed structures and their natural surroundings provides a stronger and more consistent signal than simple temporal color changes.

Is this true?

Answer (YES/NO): NO